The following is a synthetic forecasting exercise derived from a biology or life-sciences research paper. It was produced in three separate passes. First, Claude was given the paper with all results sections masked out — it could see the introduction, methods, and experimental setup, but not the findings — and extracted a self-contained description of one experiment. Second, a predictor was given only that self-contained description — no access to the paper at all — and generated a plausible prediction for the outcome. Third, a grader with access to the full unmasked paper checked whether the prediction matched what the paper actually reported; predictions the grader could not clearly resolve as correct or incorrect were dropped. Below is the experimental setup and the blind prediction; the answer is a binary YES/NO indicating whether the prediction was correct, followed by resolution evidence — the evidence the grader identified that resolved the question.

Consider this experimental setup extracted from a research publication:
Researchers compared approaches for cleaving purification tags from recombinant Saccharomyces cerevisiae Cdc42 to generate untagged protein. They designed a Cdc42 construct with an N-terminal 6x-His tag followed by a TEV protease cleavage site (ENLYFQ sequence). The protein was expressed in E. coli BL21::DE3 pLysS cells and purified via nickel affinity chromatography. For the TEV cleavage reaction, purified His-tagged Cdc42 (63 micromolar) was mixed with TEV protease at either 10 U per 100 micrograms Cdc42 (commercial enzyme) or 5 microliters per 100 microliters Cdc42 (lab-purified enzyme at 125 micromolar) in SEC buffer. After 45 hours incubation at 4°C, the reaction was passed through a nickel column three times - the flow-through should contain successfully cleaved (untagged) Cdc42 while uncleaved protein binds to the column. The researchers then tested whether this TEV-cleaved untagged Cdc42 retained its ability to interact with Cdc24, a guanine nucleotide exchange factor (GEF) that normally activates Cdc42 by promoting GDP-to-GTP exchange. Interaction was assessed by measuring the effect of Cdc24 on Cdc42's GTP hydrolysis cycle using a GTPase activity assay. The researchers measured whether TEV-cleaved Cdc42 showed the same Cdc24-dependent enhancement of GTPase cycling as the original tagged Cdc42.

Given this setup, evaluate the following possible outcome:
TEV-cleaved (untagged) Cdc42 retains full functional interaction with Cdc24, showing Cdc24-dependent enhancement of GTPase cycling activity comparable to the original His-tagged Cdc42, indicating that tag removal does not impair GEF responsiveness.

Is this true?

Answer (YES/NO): NO